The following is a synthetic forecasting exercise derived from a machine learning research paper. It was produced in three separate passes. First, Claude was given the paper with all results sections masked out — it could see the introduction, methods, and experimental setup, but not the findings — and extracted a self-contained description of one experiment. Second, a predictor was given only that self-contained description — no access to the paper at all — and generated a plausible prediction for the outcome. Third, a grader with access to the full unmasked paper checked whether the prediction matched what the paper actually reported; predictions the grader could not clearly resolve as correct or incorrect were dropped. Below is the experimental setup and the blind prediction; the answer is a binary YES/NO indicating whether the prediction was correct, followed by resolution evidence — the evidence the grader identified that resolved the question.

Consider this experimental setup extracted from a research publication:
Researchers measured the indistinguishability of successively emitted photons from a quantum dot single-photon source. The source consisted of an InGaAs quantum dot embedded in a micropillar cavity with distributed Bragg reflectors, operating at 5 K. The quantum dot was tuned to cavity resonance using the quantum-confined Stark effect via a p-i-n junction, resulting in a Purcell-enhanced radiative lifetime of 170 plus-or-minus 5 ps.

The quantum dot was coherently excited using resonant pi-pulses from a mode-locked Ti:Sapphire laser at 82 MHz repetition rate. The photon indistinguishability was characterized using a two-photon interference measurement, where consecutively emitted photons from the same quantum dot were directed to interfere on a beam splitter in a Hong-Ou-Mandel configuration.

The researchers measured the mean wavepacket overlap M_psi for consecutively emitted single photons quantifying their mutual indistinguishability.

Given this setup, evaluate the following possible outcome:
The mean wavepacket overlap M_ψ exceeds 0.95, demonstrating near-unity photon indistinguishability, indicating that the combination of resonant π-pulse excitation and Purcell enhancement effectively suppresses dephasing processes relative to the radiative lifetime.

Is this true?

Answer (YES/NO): NO